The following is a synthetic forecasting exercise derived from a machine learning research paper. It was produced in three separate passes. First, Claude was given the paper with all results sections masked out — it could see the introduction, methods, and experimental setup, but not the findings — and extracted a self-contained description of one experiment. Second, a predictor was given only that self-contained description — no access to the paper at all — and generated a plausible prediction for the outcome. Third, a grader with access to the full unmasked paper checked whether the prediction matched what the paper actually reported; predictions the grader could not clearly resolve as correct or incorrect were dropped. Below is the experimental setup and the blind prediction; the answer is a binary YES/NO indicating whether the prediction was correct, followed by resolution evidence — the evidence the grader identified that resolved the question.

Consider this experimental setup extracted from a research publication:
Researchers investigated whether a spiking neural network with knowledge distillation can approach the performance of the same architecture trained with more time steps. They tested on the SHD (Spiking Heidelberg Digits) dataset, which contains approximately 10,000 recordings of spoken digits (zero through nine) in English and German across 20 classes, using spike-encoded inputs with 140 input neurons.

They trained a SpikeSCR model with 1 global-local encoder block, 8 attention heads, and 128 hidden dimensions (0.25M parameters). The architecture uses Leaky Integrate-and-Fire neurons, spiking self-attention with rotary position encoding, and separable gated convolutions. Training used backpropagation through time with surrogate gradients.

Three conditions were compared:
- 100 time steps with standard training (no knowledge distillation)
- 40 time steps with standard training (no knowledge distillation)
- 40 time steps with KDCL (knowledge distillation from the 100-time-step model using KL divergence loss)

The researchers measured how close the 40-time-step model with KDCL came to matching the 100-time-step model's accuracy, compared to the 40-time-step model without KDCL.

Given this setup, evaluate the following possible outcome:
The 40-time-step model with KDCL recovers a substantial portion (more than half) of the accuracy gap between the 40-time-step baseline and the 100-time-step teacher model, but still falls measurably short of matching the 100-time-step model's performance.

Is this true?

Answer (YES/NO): NO